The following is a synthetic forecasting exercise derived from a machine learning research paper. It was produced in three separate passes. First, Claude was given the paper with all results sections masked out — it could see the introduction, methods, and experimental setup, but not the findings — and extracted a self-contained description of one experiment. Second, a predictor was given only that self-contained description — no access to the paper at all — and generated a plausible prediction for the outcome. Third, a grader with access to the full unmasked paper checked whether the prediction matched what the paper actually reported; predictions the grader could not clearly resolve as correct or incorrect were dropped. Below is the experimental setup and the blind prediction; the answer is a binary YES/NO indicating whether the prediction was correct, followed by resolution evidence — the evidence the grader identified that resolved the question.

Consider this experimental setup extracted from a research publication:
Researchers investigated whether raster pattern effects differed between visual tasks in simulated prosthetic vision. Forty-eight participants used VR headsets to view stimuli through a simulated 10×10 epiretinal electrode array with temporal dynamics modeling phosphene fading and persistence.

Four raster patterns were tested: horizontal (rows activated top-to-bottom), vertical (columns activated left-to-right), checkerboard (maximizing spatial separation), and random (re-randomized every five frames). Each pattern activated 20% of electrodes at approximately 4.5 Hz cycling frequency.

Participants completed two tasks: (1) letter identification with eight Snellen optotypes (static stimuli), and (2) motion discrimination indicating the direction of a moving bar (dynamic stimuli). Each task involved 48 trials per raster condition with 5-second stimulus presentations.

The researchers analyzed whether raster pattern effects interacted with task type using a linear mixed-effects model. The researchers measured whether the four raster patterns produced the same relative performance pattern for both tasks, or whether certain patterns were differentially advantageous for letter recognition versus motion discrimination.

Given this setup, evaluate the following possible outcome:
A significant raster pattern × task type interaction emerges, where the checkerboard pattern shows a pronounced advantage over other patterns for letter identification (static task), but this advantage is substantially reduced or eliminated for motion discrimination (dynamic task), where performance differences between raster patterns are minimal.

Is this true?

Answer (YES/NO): NO